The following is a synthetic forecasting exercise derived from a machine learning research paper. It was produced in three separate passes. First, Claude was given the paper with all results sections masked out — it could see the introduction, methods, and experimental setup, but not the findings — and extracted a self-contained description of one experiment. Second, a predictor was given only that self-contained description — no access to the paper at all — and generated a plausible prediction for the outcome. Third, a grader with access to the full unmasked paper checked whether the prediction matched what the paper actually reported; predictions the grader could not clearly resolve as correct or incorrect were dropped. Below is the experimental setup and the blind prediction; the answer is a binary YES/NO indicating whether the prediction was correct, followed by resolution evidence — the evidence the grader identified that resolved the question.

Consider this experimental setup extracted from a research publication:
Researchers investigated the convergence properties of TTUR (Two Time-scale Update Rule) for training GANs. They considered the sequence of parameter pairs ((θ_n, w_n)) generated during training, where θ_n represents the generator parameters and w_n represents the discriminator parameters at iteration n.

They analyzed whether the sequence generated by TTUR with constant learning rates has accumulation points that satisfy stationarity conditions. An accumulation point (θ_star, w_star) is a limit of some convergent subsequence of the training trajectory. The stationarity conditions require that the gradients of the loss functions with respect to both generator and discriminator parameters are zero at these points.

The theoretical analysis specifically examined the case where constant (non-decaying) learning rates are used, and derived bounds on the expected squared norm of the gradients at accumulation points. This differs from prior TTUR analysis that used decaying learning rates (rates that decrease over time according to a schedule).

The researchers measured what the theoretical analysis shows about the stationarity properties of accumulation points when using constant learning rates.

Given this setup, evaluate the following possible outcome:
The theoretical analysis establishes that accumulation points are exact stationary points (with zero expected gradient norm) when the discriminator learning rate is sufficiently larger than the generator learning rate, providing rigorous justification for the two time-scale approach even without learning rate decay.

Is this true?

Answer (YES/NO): NO